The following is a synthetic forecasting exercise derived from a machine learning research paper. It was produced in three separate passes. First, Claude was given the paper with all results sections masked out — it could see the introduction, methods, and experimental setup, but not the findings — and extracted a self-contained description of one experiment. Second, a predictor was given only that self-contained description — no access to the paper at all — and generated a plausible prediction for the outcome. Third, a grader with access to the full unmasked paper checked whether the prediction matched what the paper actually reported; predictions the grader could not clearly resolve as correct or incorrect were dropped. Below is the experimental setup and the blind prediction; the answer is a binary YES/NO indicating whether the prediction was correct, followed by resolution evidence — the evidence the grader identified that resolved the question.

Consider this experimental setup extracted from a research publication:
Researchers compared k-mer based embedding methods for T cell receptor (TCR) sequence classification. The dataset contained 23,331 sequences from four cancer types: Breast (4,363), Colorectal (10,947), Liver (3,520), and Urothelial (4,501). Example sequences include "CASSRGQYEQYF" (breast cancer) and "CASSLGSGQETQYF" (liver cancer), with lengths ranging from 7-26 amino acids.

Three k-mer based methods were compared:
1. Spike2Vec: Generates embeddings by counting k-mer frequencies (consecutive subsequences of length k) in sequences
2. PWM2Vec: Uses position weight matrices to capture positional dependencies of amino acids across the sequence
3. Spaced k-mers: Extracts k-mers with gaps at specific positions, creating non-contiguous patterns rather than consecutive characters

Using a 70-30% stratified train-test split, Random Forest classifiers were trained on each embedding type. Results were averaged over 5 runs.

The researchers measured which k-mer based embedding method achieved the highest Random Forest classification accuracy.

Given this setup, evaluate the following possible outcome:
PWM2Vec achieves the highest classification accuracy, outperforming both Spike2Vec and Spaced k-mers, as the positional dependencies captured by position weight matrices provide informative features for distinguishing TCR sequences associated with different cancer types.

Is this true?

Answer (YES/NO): NO